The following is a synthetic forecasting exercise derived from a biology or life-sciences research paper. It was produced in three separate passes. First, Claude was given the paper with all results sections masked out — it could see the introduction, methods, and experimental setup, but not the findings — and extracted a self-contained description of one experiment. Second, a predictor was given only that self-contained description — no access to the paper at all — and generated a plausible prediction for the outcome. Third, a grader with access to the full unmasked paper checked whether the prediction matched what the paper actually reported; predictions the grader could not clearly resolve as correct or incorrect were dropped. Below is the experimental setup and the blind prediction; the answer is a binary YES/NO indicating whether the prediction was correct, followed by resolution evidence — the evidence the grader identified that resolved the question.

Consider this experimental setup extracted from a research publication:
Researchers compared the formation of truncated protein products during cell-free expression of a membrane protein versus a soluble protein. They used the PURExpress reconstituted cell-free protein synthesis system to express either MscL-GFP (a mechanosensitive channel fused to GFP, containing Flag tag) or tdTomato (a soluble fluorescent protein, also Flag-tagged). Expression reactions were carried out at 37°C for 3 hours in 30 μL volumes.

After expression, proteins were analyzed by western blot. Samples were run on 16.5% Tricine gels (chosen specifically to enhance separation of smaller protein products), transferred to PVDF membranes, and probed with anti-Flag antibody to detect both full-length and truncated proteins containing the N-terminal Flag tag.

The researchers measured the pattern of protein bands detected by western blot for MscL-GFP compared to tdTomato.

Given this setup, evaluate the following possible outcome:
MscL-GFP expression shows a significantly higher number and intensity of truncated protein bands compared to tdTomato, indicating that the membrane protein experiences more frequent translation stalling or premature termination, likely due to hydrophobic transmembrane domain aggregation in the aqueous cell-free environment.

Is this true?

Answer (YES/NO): YES